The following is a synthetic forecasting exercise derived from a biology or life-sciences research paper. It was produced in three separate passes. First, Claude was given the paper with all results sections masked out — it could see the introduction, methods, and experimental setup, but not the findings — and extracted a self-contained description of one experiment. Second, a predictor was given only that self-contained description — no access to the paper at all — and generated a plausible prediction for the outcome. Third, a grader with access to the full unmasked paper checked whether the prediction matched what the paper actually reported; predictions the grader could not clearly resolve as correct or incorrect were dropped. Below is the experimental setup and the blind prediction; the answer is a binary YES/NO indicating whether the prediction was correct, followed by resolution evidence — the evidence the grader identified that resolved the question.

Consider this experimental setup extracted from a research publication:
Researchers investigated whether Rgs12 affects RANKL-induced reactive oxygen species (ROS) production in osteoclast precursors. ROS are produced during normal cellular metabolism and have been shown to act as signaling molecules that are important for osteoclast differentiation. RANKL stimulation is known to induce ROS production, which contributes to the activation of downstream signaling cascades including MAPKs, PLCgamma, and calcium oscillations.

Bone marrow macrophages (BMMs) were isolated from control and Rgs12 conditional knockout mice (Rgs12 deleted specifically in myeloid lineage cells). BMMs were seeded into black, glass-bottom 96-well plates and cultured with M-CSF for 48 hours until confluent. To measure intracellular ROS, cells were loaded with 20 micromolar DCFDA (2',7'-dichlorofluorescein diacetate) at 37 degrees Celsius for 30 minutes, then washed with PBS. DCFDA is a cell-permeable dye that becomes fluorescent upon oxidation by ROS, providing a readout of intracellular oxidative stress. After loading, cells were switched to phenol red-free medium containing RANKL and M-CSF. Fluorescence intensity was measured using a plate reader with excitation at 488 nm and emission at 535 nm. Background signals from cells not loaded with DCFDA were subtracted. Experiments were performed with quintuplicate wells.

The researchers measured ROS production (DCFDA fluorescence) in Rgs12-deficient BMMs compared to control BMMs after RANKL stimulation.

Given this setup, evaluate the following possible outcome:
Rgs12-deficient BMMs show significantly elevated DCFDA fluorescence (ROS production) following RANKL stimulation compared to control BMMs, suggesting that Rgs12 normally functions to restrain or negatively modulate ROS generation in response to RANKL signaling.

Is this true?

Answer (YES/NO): NO